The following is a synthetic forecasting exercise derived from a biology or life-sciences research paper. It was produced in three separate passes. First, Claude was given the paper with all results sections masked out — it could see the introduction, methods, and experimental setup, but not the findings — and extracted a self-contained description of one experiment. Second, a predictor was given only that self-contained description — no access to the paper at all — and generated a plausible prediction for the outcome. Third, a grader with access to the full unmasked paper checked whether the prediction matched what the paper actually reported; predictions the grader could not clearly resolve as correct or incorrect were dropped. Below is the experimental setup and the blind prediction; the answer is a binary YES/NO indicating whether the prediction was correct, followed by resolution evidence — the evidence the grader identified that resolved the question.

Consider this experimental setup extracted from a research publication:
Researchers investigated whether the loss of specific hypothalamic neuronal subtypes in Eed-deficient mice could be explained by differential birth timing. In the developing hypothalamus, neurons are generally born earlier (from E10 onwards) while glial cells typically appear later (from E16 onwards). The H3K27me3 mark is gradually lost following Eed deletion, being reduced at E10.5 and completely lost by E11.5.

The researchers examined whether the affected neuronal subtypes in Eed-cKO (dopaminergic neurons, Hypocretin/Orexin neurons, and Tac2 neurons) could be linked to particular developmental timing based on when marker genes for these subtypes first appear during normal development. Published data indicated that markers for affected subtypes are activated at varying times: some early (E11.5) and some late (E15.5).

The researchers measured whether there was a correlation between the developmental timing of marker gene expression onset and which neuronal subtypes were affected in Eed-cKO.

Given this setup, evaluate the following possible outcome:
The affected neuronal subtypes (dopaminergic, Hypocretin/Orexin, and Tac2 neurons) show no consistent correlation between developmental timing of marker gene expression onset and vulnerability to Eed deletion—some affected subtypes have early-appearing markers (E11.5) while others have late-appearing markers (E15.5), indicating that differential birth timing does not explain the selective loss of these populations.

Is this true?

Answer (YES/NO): YES